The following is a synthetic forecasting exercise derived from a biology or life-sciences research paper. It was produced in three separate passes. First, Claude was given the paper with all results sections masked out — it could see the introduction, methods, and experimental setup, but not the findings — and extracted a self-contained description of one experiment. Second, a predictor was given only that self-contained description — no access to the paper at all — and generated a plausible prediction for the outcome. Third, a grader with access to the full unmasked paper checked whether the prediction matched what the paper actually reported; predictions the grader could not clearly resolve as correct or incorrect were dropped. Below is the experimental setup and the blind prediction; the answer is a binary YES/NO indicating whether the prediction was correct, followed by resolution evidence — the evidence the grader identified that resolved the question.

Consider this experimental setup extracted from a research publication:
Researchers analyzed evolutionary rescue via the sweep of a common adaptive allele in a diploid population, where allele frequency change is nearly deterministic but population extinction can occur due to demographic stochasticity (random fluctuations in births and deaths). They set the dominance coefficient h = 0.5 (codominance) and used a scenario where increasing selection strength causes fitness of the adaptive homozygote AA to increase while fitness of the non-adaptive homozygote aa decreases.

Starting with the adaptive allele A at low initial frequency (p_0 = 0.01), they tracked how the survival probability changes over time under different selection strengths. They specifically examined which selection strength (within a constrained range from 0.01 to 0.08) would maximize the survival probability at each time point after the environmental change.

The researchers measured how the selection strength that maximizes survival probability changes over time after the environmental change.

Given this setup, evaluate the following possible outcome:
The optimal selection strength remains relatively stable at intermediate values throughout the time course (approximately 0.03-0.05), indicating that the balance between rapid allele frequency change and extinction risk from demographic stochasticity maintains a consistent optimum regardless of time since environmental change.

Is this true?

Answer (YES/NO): NO